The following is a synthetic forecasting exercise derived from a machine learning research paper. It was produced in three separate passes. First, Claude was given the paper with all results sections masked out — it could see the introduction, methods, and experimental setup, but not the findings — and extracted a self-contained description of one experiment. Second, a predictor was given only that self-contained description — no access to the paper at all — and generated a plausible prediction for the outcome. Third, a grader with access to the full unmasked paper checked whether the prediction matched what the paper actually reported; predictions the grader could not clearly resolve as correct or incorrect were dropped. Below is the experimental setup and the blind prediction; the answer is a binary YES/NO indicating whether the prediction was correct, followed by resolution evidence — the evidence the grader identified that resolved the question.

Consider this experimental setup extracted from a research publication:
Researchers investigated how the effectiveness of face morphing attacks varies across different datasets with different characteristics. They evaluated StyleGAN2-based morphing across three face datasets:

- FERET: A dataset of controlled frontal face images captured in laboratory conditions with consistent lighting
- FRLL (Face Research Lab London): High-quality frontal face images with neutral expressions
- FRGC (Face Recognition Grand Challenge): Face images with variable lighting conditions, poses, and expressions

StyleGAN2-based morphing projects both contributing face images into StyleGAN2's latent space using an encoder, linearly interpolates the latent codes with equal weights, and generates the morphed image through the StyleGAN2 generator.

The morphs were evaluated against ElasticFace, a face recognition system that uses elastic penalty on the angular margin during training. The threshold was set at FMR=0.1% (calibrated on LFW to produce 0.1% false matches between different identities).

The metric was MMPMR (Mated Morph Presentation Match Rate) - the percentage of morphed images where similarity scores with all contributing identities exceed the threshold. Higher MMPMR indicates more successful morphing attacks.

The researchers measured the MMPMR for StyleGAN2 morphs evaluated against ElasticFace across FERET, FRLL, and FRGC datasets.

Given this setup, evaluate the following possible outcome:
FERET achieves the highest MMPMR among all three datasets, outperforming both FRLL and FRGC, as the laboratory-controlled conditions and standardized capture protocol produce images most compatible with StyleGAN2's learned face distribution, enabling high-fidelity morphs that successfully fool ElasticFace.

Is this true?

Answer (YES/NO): NO